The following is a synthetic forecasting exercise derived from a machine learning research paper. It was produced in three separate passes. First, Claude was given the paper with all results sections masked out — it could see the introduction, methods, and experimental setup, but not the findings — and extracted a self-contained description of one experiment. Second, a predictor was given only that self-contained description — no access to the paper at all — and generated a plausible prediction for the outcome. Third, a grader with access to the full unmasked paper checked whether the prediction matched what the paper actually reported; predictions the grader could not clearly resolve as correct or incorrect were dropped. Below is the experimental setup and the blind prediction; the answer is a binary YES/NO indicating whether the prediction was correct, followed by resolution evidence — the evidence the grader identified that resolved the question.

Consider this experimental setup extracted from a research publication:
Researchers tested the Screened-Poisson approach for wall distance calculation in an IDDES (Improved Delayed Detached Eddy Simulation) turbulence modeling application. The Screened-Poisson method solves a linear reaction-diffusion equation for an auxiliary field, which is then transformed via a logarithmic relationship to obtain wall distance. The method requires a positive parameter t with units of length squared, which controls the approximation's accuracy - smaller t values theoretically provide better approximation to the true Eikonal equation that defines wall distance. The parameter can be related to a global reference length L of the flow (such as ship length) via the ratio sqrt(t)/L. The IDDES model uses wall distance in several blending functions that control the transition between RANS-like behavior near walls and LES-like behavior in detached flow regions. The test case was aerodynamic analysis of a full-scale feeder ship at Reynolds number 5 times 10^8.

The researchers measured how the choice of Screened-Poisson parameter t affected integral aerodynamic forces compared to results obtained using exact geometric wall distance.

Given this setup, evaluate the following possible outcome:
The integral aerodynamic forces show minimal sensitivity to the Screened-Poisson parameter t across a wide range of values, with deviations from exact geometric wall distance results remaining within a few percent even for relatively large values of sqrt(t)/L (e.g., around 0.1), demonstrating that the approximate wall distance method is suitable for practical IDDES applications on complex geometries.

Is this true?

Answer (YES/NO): NO